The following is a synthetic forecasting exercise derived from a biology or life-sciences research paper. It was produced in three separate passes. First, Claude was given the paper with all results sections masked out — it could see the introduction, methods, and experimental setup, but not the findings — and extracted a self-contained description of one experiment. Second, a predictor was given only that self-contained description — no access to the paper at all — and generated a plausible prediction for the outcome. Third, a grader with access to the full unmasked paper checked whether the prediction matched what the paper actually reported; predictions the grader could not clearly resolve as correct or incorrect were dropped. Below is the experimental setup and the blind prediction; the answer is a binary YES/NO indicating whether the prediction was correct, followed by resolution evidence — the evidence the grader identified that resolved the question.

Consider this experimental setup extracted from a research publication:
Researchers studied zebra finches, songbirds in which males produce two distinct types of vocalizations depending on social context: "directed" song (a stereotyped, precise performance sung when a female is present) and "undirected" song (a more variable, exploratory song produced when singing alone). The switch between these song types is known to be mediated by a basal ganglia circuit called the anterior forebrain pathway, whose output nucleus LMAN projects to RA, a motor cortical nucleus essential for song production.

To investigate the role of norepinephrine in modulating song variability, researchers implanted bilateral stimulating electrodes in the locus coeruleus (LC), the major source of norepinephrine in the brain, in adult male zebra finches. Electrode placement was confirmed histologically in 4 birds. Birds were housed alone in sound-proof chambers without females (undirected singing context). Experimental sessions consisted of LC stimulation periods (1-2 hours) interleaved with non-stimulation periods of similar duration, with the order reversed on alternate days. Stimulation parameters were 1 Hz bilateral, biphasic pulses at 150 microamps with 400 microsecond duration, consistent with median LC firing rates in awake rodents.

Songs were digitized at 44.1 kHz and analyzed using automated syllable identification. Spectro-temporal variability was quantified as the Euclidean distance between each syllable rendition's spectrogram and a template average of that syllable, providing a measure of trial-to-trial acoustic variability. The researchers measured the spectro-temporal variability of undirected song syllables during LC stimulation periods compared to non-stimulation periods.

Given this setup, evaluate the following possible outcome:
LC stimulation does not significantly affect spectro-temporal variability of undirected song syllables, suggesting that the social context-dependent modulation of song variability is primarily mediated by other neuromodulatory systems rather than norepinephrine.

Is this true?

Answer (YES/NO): NO